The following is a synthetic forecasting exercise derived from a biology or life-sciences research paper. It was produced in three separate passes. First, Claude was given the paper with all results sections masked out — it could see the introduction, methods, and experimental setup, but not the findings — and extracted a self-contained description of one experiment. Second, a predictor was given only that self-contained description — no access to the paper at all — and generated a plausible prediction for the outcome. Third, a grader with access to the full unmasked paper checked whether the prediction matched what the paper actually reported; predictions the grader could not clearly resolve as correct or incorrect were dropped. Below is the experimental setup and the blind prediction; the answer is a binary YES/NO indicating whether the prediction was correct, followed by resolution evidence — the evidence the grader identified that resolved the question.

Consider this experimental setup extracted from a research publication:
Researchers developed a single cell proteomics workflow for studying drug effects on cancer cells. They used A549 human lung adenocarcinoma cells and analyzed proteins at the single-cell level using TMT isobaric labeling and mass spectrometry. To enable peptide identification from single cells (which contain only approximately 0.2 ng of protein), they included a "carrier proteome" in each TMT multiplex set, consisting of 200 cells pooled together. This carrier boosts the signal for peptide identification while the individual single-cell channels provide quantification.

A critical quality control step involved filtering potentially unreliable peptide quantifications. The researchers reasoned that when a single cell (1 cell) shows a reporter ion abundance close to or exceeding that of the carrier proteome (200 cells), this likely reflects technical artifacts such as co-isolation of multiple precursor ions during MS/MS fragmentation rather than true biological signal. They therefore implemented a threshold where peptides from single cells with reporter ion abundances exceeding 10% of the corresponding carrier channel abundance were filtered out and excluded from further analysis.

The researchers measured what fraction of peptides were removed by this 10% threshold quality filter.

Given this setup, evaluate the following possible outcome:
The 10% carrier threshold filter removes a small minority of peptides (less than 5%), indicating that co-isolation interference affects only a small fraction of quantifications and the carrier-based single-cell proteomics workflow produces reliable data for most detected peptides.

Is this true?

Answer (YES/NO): NO